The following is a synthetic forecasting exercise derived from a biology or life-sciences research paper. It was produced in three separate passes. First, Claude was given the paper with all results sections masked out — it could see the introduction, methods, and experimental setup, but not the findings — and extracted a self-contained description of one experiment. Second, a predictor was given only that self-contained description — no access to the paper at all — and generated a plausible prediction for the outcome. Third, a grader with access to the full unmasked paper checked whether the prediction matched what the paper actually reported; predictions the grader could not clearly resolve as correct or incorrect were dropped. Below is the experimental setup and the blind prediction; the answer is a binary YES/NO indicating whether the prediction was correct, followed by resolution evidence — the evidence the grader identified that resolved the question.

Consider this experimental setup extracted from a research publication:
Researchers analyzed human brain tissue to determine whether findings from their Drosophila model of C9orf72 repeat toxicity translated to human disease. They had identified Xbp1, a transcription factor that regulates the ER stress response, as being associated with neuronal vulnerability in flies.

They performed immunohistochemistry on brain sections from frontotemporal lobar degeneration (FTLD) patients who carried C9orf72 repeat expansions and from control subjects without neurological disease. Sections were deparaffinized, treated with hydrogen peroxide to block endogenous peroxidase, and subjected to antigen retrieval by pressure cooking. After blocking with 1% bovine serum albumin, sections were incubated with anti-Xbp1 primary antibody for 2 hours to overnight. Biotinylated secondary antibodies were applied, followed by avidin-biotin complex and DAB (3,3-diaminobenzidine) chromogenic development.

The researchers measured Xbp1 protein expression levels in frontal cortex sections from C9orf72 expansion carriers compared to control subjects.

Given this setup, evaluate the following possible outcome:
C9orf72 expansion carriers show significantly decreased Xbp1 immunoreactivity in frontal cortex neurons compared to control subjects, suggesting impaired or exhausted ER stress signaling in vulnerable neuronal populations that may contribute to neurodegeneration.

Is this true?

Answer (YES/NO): NO